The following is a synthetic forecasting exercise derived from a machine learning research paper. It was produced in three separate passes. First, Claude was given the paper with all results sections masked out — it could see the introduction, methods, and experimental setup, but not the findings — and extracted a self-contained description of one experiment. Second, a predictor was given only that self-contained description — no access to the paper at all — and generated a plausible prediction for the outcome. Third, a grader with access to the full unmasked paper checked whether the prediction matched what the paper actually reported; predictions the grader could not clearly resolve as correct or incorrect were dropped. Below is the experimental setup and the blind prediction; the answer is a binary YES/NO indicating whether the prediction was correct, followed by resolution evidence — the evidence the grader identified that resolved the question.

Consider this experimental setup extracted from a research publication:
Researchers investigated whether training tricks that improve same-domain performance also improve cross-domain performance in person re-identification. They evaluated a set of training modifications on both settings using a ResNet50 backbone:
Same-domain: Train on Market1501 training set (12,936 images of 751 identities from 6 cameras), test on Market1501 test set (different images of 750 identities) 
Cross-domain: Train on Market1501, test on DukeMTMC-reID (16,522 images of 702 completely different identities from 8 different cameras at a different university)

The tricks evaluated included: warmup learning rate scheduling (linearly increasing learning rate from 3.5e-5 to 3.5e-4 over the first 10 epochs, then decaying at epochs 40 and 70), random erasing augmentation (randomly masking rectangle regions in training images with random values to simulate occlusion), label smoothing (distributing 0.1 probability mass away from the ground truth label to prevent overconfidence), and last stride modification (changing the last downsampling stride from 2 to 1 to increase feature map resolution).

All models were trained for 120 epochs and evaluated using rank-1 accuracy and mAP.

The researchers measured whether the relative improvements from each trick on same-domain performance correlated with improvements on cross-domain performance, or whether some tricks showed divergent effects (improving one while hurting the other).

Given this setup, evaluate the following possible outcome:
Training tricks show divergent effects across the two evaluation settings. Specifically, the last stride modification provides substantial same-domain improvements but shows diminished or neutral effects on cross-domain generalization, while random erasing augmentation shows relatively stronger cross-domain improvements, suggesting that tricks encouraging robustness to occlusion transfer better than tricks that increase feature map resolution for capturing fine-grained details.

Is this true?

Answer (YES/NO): NO